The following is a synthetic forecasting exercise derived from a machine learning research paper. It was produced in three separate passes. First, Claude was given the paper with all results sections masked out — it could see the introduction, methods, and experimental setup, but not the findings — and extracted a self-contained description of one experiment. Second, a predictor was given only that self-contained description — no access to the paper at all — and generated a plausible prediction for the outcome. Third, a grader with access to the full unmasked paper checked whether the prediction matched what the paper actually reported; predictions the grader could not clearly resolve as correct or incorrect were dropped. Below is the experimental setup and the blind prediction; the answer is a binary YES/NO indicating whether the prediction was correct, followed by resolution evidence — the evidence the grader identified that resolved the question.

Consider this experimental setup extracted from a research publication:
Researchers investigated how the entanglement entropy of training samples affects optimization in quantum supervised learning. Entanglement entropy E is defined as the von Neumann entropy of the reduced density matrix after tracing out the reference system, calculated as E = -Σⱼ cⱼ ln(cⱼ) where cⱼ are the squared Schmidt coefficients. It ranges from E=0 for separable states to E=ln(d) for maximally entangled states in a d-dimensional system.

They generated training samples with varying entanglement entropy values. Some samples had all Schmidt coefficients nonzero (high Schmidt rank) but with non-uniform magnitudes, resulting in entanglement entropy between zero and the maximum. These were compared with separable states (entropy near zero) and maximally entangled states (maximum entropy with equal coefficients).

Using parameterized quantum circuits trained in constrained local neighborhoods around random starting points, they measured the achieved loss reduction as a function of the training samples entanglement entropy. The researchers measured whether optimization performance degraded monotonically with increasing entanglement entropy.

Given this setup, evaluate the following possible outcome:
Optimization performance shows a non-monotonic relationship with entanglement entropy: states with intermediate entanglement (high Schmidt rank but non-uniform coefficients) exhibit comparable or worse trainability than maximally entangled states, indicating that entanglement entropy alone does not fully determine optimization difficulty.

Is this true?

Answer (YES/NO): NO